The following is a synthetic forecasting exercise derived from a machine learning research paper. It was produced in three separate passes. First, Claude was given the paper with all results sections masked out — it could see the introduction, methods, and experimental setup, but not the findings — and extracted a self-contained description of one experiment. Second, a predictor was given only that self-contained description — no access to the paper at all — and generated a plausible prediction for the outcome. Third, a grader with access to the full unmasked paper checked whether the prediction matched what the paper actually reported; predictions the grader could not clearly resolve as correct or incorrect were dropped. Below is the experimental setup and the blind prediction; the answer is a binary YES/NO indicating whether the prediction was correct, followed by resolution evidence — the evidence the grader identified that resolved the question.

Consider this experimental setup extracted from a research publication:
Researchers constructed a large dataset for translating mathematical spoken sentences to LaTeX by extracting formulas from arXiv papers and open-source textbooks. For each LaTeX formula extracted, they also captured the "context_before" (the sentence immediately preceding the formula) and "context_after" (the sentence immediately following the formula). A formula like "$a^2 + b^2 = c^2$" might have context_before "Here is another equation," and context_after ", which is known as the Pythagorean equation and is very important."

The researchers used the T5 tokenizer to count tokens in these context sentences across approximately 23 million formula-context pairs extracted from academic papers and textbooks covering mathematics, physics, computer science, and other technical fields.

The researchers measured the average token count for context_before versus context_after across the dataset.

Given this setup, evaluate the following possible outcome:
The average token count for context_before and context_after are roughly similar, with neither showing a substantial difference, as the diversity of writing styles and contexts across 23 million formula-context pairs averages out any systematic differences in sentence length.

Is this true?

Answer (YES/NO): NO